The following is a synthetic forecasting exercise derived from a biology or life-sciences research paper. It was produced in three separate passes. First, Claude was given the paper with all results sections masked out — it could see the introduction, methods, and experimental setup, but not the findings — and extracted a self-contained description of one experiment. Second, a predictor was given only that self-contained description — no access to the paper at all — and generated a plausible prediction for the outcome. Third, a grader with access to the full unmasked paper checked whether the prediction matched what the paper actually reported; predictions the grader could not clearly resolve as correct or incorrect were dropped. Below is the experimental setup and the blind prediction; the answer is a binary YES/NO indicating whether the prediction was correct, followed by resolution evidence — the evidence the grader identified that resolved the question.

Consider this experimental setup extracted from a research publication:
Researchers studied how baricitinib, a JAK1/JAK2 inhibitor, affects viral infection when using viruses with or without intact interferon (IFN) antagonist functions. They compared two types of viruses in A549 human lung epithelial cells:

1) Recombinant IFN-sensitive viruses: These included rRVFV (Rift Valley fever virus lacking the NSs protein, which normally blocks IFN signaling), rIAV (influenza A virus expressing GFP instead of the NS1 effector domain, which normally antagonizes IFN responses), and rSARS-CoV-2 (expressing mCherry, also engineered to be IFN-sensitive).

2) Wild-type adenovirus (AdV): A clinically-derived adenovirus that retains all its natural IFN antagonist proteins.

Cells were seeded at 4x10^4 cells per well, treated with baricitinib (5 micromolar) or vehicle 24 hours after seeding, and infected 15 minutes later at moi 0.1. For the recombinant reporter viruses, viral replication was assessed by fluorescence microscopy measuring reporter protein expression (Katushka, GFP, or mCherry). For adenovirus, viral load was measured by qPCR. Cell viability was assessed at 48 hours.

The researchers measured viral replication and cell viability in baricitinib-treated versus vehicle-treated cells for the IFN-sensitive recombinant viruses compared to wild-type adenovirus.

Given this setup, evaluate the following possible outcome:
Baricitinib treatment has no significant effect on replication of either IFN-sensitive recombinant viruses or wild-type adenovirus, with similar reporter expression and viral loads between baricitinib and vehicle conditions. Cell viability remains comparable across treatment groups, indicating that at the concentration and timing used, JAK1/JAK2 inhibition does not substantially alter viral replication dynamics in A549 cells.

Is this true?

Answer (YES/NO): NO